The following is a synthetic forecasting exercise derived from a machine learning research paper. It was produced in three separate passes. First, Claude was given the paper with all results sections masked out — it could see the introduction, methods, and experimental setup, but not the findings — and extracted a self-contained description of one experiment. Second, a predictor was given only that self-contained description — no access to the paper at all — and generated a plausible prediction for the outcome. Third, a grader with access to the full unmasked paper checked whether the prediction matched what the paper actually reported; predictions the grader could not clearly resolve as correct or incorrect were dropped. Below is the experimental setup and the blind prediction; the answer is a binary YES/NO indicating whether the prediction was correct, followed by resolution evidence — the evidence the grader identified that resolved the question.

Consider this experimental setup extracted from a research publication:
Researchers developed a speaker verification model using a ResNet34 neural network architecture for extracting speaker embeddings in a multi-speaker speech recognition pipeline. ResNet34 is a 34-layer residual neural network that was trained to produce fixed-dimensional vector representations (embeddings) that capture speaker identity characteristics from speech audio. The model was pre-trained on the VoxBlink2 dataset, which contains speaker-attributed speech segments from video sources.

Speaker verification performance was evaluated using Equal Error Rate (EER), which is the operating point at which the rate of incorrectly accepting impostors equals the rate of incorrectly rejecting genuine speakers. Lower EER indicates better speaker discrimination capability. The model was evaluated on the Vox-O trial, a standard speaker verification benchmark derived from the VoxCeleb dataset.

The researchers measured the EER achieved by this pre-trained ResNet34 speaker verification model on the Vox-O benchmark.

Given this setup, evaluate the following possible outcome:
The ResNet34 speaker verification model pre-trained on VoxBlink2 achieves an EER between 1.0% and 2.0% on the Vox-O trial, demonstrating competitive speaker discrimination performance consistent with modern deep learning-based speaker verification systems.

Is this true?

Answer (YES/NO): YES